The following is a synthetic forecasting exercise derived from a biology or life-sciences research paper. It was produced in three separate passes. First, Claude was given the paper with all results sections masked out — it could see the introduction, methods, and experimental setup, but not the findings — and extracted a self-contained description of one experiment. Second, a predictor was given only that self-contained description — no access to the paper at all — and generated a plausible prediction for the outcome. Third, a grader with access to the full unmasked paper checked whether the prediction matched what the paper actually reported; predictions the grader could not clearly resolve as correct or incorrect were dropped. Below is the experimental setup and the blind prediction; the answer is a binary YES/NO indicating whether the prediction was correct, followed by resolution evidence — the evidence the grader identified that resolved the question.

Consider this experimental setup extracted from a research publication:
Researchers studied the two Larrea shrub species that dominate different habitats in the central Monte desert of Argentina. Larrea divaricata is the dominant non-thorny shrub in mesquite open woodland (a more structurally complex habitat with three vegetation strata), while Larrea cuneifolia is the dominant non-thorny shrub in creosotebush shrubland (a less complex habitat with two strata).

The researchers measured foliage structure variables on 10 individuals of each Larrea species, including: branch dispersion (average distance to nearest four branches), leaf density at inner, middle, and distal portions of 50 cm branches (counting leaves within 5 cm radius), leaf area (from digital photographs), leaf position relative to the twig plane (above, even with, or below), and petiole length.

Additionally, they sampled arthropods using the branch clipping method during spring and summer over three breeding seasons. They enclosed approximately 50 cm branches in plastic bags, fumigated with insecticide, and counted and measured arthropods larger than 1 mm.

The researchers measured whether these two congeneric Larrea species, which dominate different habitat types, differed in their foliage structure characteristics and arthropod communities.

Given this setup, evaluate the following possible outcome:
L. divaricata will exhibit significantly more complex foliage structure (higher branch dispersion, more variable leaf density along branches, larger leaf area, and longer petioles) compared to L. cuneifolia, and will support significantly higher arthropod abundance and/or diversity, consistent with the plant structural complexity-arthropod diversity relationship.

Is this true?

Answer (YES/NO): NO